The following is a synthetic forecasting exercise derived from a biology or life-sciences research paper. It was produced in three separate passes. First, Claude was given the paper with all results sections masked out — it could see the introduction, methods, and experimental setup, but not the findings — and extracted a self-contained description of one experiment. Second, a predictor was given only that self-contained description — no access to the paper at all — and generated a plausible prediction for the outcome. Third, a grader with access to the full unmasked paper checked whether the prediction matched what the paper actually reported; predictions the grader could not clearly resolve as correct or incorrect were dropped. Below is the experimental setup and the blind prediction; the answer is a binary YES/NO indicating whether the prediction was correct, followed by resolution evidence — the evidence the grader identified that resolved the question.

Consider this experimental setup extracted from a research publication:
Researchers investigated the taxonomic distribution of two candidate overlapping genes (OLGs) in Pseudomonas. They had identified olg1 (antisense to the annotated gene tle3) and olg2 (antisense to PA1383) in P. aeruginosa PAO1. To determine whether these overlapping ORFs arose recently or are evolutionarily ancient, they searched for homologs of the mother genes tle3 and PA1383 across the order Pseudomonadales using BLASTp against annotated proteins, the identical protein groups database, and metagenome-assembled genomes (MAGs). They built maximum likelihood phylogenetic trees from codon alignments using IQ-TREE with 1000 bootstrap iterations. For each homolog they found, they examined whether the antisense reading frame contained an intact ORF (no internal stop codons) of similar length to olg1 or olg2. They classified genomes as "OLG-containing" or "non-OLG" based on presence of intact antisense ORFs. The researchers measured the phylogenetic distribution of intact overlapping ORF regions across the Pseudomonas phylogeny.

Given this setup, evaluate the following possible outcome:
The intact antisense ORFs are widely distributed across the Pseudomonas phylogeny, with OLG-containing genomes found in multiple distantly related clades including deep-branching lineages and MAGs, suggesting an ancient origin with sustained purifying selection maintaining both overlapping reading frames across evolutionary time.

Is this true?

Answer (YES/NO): NO